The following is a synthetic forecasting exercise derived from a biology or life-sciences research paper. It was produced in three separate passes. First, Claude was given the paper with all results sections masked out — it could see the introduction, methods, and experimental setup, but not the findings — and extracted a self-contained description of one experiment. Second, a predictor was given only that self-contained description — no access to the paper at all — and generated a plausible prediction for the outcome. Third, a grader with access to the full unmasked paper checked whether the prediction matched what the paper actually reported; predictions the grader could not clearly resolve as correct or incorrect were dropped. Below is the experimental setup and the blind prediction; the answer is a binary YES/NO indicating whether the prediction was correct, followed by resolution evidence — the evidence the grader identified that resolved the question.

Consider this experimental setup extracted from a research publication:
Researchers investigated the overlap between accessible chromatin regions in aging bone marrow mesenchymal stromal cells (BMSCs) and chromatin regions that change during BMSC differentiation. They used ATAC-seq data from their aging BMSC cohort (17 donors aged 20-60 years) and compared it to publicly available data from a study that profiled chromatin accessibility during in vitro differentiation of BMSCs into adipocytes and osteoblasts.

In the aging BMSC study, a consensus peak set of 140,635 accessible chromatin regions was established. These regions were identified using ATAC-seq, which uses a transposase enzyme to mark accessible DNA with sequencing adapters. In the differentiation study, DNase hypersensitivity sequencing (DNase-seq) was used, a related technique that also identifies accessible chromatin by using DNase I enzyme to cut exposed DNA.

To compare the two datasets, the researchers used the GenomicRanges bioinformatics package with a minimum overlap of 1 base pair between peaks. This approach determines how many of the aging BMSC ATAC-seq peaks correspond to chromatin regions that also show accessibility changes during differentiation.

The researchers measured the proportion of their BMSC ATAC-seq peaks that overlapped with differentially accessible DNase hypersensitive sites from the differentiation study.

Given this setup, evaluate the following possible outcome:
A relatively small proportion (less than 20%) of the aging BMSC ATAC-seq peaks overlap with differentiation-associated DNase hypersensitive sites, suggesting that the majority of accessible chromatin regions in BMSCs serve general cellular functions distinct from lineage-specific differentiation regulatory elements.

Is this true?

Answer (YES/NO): NO